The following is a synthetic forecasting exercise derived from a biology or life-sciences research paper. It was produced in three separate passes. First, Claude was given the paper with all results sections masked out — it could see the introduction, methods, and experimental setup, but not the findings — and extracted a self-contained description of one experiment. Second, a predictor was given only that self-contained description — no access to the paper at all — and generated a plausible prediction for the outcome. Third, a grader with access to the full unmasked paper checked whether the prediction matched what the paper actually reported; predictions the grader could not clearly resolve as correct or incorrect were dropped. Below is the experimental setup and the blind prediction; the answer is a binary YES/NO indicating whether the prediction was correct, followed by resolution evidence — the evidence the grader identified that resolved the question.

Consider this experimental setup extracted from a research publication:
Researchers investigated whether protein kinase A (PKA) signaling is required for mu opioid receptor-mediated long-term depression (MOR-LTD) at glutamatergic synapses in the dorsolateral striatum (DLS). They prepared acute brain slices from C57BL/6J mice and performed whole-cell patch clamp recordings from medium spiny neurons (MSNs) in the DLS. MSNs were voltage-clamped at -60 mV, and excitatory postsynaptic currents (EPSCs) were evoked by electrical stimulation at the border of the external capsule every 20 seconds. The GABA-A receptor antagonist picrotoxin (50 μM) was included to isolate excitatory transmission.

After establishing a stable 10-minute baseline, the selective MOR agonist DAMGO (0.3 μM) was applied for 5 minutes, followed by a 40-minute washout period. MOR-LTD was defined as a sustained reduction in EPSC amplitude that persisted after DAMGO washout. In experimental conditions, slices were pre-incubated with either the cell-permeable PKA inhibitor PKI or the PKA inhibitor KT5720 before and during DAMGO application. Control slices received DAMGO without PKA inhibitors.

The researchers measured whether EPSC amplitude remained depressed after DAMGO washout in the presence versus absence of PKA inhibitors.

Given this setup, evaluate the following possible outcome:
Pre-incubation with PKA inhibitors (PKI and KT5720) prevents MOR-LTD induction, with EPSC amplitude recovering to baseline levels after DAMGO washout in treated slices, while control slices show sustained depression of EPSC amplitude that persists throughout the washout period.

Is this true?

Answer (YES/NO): NO